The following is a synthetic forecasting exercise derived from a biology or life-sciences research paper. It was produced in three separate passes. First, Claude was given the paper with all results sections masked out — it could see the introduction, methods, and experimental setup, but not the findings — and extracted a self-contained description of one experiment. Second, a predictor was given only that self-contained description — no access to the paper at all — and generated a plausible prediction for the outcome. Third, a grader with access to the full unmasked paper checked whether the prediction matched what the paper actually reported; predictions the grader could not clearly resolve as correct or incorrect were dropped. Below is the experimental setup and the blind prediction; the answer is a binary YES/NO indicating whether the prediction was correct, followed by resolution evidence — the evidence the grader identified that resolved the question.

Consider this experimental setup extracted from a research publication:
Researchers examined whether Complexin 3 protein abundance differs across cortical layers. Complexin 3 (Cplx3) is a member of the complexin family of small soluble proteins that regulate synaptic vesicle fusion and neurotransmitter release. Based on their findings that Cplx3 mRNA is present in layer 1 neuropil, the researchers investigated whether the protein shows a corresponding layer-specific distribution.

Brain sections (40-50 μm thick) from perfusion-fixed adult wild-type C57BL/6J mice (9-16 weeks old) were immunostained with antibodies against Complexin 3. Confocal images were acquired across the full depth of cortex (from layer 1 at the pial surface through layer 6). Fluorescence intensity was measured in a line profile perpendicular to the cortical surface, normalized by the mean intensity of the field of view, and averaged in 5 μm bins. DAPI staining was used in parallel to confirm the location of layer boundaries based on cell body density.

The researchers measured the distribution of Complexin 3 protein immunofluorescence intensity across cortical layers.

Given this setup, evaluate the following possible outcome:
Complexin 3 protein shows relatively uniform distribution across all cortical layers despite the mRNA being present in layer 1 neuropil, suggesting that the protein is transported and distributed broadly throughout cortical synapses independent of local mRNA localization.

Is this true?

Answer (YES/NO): NO